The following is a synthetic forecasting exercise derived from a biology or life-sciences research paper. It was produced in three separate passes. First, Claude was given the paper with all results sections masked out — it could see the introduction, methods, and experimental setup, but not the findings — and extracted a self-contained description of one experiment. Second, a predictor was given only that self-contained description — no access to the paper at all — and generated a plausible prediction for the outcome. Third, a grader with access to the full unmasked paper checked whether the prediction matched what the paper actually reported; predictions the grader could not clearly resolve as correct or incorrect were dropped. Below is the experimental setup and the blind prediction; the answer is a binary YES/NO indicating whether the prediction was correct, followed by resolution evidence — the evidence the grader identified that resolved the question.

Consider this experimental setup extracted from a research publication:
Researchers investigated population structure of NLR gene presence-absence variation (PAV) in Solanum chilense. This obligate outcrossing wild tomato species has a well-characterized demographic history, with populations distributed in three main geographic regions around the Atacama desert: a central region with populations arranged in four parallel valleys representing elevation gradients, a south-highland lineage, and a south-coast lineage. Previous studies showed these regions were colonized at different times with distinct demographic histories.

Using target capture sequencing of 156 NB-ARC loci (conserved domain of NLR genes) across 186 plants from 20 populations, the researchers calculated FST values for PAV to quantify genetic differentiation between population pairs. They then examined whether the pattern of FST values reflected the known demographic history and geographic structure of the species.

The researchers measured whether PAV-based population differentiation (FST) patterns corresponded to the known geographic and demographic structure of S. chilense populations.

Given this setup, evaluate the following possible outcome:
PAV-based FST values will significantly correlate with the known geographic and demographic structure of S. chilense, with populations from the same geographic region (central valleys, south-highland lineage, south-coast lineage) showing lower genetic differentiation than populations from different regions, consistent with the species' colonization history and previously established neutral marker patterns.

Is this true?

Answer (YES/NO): NO